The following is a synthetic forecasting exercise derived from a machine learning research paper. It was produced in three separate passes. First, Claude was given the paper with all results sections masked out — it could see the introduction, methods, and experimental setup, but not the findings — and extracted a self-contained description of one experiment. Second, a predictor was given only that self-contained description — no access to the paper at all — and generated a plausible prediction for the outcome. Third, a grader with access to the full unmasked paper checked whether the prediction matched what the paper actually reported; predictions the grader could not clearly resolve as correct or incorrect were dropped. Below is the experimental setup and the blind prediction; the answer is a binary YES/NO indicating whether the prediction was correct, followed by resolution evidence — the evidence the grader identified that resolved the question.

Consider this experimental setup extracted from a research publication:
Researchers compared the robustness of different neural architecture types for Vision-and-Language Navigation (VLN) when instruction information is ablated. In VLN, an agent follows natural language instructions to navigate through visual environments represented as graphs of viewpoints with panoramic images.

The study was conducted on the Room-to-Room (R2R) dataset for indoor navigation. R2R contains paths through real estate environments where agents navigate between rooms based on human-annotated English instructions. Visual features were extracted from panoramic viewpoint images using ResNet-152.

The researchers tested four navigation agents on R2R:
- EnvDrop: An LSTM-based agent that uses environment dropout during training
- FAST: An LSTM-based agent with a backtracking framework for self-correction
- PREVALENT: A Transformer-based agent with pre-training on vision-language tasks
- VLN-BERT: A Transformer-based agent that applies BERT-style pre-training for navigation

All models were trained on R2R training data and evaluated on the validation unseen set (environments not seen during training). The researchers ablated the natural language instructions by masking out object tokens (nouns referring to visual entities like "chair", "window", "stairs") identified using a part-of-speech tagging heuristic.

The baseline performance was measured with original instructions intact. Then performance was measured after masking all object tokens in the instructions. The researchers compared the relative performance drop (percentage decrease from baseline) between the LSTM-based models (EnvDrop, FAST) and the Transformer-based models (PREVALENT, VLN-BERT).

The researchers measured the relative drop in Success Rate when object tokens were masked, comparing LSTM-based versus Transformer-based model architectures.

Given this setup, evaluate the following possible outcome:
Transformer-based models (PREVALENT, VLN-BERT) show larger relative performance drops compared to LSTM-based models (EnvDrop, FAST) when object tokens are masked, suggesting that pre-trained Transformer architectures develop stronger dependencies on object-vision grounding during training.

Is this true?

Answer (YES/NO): NO